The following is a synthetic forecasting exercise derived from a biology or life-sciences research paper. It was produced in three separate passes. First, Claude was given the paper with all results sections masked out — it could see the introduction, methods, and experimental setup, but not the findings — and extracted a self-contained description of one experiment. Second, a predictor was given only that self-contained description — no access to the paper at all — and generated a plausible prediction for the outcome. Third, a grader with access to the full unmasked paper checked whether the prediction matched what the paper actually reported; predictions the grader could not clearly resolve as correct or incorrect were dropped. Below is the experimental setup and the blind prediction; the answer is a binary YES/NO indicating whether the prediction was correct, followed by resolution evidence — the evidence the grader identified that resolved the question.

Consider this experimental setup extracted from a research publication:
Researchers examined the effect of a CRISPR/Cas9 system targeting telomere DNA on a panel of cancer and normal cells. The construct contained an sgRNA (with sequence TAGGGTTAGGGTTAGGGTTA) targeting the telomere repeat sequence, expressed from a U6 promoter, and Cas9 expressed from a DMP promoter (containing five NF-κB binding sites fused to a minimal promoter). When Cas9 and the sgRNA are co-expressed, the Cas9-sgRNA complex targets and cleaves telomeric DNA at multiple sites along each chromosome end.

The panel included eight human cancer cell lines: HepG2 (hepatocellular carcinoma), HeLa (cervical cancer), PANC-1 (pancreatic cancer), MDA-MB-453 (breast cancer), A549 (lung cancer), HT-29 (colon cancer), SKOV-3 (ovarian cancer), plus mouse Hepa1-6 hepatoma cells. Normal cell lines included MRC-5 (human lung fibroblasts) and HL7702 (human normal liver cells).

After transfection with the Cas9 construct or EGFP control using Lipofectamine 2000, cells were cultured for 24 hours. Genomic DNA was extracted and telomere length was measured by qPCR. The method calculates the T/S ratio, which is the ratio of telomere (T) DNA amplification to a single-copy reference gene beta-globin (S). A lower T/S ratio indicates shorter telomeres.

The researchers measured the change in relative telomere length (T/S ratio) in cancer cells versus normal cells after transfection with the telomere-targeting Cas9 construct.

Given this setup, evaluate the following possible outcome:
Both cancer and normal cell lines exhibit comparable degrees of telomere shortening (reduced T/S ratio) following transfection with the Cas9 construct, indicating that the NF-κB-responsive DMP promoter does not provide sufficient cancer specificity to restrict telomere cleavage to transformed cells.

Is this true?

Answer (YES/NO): NO